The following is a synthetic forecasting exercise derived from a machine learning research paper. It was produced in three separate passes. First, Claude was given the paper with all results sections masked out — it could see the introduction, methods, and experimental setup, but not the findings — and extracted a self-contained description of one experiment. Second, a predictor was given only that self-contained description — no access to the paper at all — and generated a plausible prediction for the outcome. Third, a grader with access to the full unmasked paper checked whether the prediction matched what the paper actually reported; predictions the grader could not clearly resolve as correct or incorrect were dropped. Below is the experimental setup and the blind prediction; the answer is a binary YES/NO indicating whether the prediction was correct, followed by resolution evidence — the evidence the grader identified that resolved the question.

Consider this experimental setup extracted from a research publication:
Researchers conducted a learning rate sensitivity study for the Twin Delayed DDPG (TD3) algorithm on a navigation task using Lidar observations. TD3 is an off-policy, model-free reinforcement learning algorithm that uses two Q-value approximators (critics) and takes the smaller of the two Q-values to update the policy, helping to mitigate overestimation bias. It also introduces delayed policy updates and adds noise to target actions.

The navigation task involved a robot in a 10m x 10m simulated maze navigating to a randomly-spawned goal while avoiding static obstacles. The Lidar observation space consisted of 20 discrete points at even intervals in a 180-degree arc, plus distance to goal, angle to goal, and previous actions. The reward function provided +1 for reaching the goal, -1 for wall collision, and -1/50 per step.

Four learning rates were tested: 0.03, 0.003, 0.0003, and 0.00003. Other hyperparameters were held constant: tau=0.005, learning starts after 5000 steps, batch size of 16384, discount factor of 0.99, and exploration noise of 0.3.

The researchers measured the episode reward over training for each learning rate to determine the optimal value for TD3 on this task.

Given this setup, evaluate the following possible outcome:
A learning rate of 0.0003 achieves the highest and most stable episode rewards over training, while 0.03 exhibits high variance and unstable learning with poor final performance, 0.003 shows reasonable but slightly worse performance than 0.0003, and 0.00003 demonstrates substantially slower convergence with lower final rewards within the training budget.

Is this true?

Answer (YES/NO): NO